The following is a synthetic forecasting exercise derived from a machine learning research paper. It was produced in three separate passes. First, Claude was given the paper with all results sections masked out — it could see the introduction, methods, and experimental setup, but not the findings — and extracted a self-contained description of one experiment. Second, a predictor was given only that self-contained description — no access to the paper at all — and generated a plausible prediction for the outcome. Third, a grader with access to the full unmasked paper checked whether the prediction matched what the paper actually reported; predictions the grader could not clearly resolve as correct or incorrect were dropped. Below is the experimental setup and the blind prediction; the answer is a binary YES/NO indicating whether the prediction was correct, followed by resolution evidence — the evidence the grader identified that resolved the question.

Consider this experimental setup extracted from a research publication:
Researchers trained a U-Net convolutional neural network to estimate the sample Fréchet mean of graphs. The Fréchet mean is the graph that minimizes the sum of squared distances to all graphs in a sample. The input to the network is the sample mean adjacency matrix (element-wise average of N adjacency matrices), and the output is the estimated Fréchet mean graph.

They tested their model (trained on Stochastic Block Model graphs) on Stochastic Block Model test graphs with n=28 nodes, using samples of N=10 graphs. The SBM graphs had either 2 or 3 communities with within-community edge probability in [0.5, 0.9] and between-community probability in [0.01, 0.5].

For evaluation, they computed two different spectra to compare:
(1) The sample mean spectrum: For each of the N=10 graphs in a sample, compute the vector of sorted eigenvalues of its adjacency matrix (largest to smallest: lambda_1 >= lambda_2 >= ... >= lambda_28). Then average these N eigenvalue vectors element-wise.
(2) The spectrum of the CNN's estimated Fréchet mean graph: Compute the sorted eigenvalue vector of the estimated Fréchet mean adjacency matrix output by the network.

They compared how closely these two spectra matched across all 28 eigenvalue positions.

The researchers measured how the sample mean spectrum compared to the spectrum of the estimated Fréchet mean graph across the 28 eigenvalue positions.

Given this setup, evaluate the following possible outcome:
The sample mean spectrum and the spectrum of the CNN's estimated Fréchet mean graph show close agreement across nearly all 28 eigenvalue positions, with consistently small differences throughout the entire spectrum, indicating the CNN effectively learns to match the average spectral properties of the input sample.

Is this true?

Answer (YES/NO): NO